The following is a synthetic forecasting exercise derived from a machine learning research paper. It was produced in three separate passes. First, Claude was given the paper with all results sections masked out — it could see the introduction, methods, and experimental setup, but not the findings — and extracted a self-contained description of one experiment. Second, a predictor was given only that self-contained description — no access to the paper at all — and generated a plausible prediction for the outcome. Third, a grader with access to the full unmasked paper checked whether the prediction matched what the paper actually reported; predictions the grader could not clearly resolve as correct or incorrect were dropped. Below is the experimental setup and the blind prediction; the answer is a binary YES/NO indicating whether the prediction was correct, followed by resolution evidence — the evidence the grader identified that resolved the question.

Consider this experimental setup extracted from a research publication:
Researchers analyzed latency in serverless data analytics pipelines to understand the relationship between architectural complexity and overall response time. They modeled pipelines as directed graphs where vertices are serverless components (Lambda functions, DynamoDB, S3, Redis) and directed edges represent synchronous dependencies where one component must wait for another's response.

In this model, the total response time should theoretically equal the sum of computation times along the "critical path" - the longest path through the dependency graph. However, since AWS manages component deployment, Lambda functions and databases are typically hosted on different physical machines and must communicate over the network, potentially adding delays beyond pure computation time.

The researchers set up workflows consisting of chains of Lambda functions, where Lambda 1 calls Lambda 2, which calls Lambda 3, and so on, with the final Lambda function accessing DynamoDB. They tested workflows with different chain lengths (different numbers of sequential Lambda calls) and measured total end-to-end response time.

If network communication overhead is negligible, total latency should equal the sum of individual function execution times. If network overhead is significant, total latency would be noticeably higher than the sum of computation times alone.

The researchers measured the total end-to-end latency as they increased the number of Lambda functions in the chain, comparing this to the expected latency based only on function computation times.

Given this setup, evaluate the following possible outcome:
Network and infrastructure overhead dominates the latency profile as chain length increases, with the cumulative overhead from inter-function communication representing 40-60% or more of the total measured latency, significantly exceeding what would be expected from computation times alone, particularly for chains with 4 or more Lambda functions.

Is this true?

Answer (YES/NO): YES